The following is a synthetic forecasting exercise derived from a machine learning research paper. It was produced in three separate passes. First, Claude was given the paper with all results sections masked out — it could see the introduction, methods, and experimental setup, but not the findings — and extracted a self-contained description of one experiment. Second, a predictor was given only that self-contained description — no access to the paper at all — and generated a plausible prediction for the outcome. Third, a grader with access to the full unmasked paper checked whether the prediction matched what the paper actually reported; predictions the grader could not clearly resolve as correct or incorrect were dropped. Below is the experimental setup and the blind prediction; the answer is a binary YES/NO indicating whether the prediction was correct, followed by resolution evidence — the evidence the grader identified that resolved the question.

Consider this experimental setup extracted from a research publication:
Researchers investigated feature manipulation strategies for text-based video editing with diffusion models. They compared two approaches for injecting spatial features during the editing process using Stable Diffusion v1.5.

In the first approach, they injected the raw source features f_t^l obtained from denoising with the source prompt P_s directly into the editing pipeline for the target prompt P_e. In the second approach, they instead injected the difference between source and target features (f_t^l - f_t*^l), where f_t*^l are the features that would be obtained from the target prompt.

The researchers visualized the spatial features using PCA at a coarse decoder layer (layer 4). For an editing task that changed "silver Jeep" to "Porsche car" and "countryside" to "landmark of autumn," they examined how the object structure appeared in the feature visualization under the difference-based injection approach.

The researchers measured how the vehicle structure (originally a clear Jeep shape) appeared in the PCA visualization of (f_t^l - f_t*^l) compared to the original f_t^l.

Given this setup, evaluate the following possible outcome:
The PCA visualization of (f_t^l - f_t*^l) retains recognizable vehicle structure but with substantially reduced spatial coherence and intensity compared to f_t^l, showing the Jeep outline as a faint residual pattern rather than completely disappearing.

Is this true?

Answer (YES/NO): NO